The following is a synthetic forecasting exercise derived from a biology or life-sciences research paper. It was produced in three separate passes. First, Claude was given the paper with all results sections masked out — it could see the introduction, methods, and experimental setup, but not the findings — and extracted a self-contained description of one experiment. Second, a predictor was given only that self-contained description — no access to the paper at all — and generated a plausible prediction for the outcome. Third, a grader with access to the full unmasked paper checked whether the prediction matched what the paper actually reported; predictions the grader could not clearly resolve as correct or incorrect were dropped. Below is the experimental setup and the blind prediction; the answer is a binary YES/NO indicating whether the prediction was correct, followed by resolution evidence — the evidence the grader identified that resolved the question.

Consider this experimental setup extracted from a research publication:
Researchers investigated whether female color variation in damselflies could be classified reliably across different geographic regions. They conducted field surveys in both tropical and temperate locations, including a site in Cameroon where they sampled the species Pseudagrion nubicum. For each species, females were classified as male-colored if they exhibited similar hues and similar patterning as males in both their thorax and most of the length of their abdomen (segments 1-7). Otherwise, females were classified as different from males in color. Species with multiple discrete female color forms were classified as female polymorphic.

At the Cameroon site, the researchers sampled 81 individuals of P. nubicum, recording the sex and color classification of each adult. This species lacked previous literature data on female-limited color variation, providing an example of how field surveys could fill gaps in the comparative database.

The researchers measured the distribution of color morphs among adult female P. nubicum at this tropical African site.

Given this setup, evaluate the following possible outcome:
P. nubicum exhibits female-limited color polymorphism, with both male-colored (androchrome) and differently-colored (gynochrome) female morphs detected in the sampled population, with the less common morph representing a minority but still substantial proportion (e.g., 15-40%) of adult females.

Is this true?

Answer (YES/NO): YES